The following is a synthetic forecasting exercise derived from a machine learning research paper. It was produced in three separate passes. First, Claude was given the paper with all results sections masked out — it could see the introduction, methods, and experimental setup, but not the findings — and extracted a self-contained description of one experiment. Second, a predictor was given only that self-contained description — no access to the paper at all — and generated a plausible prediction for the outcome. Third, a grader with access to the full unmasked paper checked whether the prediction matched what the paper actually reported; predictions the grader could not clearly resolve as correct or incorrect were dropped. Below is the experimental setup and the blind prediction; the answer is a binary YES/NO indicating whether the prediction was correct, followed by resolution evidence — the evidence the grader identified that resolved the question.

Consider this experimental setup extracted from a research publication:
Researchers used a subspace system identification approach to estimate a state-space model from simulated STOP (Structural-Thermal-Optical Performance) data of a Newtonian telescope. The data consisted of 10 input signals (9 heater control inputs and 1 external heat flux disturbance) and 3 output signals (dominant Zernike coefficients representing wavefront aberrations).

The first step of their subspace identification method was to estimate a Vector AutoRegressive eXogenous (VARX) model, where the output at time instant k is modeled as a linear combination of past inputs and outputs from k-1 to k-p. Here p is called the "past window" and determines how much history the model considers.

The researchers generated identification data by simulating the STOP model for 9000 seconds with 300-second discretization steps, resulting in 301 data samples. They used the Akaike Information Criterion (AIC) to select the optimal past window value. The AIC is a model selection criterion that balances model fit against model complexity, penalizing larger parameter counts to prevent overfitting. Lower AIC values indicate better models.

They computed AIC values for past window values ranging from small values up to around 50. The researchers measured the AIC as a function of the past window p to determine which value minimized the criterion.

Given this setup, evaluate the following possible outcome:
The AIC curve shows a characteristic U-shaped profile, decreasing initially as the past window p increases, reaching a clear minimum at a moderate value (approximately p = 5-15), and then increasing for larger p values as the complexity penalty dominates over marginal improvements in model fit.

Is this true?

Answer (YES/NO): NO